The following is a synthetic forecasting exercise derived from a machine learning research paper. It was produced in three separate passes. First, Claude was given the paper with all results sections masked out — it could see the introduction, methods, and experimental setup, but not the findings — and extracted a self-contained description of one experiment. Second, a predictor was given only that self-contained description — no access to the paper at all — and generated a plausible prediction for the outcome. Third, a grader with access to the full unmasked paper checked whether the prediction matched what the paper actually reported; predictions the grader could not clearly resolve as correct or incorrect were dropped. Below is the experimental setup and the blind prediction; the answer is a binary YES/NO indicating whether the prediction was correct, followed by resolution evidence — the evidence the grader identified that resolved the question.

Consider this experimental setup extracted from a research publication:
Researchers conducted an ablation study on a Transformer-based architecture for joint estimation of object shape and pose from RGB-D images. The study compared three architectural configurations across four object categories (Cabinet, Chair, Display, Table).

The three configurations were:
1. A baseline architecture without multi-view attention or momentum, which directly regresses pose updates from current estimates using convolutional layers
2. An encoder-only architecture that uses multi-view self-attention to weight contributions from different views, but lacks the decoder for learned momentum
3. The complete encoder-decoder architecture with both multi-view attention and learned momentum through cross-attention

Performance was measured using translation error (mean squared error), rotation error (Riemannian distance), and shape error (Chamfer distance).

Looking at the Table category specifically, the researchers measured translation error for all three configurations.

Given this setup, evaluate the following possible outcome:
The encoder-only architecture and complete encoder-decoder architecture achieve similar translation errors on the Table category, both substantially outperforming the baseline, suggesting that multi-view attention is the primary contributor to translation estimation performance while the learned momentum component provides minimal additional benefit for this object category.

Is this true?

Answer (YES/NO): NO